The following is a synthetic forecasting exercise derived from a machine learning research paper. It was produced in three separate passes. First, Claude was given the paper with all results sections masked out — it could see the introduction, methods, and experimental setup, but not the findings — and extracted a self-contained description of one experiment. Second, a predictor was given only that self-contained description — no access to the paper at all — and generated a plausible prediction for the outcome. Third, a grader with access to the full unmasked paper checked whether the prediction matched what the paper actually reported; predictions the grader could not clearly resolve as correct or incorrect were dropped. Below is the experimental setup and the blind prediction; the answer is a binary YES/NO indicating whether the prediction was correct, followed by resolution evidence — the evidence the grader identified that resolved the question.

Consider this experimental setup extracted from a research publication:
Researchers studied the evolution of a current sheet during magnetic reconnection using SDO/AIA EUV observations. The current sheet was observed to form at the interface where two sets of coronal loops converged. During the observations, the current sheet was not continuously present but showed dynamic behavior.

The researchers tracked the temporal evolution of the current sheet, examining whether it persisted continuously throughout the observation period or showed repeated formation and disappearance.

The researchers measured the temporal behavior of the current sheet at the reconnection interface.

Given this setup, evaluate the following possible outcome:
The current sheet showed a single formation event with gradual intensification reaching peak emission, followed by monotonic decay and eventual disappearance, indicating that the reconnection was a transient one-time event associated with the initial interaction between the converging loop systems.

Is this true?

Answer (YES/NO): NO